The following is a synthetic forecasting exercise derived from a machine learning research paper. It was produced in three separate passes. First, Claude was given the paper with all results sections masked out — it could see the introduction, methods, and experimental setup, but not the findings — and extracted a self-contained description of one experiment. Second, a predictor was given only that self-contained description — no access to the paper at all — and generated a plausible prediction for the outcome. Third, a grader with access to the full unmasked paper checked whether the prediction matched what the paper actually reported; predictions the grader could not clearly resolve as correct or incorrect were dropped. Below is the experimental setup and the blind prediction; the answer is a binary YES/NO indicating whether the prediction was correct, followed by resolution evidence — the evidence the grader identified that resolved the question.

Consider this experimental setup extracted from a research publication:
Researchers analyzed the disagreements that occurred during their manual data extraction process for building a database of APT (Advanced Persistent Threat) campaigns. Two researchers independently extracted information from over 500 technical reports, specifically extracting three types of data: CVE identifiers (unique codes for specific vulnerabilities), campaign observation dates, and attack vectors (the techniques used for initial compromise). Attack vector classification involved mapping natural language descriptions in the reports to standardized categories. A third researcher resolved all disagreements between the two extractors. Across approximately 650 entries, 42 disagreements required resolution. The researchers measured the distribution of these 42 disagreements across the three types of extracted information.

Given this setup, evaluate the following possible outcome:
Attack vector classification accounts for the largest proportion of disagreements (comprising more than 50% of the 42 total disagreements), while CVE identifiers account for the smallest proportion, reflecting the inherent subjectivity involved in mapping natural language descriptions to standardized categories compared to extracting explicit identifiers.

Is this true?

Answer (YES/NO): YES